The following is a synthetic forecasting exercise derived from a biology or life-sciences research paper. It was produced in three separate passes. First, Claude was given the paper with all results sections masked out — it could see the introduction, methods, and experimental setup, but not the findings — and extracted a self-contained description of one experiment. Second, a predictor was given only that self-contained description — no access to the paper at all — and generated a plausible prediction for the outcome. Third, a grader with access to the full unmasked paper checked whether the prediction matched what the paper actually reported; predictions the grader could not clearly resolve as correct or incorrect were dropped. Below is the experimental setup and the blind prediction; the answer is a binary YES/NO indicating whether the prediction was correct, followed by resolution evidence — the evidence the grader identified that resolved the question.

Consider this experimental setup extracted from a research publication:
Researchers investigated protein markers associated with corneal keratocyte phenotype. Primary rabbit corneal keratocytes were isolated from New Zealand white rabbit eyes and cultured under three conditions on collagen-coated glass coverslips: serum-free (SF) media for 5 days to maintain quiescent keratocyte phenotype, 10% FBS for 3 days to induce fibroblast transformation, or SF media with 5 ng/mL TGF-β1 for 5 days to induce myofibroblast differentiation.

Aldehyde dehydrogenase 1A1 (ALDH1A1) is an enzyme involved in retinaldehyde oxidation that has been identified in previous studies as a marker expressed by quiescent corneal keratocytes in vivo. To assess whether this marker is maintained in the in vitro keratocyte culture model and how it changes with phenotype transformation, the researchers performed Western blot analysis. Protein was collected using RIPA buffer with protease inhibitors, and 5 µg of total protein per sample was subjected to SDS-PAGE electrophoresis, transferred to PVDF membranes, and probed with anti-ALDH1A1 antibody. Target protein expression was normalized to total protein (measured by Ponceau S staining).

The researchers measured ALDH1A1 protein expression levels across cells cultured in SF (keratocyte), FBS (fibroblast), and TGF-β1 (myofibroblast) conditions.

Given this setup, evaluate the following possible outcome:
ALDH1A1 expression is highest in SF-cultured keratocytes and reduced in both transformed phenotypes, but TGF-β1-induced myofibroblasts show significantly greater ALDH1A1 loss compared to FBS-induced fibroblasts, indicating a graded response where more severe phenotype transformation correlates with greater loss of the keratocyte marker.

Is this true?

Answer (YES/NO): NO